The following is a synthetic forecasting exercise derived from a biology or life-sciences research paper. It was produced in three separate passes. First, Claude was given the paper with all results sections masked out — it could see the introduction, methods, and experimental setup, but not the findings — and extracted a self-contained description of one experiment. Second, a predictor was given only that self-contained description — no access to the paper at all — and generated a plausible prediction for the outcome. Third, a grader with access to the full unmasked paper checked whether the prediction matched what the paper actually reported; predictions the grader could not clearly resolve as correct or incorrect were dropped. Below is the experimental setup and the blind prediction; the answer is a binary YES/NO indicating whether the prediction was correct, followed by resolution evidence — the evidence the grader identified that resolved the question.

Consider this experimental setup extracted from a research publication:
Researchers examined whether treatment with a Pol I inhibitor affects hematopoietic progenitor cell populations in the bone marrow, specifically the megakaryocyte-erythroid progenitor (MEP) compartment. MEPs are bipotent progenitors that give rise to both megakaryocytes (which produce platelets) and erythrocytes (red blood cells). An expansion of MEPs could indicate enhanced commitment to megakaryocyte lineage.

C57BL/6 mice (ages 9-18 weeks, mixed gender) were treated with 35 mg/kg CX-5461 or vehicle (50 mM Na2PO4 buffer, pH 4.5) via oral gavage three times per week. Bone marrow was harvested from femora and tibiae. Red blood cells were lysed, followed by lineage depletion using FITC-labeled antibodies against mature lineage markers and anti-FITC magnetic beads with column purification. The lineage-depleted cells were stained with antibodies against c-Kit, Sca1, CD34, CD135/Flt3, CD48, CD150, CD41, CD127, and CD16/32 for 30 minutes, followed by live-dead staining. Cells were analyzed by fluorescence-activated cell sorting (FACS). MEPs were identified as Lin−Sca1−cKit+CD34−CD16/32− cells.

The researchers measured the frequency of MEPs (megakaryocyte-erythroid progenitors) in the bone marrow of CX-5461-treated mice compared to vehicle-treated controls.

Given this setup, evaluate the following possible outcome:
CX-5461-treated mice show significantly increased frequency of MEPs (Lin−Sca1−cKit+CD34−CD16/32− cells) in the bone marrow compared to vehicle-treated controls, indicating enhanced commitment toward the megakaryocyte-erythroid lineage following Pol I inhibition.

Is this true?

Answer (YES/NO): NO